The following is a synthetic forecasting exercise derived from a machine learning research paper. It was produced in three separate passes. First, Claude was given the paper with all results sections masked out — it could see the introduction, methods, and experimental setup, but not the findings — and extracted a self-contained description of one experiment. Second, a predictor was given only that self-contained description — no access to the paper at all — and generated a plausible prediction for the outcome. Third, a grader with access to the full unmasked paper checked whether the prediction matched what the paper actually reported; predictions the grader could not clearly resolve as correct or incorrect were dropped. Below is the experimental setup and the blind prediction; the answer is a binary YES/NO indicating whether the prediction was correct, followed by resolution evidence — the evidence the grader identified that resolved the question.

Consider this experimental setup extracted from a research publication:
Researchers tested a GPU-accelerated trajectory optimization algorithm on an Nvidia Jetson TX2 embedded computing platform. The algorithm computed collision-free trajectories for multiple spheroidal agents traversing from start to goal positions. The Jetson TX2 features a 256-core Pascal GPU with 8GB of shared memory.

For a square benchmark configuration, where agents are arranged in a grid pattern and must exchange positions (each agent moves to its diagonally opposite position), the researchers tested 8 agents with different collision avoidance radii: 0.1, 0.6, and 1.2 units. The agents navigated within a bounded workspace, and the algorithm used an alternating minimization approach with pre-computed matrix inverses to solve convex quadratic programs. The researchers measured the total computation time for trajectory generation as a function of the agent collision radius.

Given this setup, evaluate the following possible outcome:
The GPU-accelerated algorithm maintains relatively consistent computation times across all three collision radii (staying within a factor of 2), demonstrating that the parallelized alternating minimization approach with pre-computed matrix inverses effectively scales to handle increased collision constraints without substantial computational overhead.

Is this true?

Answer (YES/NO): YES